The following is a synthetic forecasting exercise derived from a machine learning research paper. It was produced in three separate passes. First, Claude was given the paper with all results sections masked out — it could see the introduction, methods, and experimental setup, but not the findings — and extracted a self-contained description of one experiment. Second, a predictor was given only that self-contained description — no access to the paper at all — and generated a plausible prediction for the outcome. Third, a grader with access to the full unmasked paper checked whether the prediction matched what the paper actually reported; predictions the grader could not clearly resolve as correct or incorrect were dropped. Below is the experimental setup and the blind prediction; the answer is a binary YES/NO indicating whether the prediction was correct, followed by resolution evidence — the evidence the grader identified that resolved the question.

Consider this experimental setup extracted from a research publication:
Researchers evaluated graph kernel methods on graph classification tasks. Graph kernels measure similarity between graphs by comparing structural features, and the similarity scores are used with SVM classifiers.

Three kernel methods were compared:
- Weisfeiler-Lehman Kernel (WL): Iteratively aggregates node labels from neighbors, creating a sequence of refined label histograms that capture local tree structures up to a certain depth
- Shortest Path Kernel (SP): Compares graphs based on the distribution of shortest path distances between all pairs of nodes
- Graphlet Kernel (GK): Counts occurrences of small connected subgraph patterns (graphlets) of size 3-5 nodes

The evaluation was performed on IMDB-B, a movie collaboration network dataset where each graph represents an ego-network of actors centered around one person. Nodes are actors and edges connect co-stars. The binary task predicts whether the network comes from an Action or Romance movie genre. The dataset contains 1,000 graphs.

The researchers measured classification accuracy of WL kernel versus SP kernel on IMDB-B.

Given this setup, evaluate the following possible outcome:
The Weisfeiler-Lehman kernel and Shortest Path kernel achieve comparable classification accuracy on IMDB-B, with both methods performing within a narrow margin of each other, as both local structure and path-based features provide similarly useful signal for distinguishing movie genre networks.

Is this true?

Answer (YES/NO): NO